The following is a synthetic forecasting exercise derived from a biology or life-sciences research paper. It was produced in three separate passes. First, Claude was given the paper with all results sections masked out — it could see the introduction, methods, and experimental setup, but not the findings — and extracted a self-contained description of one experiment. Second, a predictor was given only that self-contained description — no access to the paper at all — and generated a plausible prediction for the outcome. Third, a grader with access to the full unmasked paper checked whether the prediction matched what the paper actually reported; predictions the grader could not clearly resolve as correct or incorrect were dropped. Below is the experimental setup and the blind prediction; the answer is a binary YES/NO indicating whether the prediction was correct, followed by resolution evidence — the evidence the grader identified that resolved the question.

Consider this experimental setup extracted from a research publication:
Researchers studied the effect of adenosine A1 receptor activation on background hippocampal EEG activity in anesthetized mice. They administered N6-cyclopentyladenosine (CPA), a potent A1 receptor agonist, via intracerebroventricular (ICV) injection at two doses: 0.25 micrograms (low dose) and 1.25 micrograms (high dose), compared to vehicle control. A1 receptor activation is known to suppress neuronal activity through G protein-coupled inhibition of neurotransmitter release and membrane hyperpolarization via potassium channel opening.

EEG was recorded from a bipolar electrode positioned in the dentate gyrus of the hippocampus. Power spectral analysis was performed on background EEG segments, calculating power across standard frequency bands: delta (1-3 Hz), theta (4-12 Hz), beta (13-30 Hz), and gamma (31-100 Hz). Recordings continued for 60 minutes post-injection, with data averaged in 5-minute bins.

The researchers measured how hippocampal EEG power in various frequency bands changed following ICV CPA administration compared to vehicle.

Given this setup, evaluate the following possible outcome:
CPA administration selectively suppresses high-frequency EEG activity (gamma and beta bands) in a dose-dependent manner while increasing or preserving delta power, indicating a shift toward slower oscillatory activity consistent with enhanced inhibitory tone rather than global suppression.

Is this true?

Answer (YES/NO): NO